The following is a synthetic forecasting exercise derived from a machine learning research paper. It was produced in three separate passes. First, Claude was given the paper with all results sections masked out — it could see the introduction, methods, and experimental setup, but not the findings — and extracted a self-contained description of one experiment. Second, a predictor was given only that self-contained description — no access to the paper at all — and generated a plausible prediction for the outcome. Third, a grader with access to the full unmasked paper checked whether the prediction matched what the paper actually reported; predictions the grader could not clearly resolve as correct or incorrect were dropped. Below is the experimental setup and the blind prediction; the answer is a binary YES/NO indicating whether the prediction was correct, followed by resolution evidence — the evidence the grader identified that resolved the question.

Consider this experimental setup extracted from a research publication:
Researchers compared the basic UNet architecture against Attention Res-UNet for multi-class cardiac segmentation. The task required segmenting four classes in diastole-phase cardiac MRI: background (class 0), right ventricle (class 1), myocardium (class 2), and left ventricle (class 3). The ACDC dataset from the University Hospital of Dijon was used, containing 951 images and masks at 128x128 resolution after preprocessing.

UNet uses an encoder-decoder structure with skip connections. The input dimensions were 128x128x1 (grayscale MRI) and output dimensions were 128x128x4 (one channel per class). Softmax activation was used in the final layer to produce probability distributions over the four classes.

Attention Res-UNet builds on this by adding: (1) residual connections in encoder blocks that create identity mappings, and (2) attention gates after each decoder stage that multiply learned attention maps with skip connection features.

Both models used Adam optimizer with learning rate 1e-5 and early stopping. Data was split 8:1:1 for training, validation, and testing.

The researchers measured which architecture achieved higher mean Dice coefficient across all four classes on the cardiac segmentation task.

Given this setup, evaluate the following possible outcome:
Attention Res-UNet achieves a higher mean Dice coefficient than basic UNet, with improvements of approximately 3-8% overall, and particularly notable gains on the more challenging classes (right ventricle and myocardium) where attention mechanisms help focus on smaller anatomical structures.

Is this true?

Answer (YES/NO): NO